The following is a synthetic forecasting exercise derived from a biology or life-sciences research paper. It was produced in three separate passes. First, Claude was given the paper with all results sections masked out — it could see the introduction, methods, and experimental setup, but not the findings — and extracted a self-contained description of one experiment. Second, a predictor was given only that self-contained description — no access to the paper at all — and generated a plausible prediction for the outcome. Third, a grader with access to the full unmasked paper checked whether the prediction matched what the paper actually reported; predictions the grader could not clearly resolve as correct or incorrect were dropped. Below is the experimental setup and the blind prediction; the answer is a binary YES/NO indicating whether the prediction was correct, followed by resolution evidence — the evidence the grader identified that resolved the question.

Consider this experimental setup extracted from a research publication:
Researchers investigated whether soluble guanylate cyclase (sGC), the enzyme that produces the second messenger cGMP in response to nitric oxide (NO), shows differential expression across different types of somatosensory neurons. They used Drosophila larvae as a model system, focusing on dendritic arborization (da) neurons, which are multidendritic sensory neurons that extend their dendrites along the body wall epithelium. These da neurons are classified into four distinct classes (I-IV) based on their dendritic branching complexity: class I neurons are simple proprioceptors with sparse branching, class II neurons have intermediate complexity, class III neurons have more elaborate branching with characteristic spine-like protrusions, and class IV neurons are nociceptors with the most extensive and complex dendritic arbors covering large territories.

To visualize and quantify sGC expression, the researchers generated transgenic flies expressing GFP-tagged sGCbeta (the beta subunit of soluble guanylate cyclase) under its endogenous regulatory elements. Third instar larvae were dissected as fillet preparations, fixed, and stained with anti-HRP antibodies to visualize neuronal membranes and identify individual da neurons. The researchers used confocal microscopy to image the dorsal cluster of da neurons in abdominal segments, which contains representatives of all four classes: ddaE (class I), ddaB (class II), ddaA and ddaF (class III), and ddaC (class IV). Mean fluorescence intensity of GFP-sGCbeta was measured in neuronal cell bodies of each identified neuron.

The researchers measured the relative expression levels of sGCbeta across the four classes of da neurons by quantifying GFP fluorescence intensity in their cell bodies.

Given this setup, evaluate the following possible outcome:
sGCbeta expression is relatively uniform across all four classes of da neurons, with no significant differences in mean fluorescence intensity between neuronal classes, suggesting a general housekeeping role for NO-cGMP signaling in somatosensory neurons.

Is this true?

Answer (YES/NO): NO